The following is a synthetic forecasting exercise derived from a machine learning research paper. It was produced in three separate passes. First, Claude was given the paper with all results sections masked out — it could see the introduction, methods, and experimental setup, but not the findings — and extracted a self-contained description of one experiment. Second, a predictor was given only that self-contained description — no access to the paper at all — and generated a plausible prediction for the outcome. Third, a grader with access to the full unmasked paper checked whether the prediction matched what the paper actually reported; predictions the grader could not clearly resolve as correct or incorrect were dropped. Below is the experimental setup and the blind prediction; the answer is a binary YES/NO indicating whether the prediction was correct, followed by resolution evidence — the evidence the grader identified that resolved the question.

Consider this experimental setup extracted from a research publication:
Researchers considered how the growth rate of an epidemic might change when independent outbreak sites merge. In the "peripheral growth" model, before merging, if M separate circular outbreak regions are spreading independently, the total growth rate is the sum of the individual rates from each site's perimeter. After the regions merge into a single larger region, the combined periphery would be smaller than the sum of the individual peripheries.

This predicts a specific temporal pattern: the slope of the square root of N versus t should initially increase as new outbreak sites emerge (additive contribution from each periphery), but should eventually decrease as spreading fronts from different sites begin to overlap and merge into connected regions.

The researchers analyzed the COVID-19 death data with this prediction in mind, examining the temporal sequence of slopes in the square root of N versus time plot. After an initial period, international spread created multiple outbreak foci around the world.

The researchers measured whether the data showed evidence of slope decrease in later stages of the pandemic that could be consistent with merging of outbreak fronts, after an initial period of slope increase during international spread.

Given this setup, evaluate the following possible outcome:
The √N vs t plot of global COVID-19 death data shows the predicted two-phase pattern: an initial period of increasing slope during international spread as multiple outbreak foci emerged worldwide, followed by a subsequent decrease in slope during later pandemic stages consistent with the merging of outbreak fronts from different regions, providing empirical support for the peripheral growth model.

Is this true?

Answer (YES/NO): YES